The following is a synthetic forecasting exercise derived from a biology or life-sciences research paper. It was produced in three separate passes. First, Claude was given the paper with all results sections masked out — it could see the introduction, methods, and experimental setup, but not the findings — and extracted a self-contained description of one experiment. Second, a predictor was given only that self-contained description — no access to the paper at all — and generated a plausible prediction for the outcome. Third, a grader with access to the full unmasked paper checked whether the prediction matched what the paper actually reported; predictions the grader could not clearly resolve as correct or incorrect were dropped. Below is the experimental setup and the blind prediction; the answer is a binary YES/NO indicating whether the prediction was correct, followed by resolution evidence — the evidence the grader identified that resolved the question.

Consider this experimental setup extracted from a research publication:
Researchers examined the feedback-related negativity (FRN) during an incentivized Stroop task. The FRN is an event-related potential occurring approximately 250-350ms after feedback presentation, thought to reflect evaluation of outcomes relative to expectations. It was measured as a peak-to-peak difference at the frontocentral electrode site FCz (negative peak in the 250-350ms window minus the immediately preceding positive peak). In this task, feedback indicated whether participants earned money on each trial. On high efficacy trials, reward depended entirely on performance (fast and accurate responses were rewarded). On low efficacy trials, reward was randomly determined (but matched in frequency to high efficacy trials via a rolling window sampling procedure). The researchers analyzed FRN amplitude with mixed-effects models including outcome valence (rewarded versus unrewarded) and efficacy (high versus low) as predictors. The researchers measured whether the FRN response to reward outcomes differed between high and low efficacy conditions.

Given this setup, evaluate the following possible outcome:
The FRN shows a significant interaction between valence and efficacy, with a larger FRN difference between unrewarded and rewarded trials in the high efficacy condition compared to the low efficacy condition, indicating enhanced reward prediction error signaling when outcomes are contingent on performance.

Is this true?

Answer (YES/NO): NO